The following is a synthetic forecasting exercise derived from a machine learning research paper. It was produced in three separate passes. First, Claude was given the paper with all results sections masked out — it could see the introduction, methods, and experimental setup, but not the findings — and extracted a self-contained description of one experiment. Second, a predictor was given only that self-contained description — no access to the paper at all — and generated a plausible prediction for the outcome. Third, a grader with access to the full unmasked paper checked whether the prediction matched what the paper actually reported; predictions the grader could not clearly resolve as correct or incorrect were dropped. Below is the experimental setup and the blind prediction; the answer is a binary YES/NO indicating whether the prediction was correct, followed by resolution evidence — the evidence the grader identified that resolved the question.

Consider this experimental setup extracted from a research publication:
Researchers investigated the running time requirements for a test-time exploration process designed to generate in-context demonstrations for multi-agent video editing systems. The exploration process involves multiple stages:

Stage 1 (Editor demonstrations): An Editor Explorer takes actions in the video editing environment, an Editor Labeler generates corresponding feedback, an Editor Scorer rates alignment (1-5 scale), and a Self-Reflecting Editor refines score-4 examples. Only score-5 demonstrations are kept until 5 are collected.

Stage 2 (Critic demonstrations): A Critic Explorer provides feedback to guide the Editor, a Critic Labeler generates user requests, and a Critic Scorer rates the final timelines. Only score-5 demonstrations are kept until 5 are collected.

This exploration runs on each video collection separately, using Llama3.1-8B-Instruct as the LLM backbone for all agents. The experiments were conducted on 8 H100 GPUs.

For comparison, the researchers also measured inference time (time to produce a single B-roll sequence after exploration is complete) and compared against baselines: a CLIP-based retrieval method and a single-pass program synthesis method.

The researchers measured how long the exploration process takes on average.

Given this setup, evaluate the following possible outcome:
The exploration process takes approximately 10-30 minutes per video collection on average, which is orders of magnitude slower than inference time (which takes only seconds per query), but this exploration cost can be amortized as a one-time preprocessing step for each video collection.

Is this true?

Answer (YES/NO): NO